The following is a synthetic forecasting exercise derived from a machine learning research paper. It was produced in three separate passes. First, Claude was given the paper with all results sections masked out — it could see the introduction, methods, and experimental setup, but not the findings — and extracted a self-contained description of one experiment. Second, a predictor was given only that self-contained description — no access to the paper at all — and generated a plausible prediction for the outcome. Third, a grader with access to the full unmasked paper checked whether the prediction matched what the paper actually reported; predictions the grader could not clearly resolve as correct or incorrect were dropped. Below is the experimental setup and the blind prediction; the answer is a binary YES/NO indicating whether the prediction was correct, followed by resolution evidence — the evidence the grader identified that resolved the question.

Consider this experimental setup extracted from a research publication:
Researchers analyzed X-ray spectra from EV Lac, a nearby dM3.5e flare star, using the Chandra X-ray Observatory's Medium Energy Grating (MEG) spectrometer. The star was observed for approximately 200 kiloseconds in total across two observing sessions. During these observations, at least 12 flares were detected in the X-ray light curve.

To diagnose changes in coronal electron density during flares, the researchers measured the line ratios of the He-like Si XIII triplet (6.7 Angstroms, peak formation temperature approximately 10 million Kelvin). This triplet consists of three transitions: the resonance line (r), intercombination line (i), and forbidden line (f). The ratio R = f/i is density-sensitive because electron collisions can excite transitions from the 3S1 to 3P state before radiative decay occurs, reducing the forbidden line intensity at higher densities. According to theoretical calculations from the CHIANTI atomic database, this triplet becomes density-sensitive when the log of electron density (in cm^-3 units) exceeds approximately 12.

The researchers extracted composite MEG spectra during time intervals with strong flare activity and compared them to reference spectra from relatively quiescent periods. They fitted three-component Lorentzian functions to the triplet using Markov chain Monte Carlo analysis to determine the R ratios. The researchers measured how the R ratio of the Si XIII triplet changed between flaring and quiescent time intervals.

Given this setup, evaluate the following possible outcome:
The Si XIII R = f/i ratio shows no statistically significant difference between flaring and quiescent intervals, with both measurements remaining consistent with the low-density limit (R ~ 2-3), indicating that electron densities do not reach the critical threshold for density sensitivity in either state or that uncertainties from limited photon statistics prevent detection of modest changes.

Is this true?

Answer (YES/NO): NO